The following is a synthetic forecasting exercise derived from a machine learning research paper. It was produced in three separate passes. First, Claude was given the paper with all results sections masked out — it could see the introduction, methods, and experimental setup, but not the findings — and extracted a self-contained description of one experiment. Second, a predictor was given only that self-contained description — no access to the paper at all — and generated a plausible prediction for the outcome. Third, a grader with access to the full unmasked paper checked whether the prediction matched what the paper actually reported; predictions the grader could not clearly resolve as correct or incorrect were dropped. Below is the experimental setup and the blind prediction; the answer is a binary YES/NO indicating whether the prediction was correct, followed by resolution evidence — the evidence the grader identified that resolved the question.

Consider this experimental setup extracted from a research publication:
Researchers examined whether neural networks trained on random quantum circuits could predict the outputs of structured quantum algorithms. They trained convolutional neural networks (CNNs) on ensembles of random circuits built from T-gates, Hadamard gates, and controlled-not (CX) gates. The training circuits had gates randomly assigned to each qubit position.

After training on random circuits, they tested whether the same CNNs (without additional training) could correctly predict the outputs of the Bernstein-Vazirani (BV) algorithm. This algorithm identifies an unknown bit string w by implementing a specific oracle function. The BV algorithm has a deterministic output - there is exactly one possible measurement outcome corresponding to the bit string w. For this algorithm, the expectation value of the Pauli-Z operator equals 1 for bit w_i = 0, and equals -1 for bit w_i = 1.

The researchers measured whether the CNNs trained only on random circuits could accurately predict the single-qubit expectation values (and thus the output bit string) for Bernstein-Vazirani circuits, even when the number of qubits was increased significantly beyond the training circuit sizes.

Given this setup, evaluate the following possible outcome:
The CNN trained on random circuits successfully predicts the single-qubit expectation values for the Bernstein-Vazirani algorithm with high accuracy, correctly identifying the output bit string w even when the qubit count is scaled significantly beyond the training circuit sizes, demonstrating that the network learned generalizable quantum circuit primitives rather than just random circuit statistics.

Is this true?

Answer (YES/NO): YES